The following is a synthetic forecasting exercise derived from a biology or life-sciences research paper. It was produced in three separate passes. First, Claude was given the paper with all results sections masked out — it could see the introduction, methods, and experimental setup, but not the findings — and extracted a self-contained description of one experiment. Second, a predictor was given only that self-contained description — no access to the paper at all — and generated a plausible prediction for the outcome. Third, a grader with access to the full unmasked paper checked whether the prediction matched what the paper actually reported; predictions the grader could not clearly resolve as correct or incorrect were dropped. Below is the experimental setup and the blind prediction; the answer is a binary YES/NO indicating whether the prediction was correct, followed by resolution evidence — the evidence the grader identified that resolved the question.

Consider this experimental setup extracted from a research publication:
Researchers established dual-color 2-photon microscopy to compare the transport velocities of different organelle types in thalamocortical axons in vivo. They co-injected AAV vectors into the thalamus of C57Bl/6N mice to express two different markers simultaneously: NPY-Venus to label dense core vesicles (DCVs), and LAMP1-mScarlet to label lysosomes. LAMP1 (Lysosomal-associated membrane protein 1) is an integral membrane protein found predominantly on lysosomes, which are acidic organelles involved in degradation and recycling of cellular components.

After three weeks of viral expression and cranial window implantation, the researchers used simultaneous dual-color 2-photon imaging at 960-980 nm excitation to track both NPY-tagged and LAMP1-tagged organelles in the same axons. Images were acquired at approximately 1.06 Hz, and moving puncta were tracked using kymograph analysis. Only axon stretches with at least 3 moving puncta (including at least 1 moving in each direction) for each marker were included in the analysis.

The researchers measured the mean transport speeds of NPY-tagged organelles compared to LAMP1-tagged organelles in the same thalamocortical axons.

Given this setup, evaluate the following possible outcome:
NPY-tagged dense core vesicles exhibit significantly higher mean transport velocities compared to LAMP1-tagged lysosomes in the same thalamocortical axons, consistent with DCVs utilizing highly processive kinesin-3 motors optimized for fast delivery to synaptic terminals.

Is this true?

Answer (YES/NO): NO